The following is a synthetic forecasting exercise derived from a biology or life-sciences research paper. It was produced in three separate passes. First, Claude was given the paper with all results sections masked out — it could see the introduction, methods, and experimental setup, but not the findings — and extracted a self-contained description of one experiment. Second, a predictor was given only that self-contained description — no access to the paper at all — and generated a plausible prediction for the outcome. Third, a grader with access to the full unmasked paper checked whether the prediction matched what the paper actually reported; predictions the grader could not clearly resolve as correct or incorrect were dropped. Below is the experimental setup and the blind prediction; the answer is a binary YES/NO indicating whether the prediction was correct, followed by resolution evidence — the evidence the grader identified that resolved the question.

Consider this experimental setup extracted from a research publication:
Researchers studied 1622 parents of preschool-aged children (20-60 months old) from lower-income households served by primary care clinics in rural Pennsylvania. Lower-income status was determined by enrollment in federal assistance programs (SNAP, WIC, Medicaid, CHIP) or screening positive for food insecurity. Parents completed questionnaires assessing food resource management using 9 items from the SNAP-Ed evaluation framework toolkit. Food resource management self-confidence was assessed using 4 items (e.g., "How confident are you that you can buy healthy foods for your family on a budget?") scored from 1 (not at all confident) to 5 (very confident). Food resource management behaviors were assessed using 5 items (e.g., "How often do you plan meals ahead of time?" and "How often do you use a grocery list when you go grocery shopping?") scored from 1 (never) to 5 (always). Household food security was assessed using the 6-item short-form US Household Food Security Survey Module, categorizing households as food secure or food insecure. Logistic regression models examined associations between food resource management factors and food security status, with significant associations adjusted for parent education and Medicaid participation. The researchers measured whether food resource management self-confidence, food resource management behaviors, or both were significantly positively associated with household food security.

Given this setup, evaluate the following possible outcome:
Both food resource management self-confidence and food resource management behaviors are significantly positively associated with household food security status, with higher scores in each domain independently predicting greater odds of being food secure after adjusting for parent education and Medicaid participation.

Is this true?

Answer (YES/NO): NO